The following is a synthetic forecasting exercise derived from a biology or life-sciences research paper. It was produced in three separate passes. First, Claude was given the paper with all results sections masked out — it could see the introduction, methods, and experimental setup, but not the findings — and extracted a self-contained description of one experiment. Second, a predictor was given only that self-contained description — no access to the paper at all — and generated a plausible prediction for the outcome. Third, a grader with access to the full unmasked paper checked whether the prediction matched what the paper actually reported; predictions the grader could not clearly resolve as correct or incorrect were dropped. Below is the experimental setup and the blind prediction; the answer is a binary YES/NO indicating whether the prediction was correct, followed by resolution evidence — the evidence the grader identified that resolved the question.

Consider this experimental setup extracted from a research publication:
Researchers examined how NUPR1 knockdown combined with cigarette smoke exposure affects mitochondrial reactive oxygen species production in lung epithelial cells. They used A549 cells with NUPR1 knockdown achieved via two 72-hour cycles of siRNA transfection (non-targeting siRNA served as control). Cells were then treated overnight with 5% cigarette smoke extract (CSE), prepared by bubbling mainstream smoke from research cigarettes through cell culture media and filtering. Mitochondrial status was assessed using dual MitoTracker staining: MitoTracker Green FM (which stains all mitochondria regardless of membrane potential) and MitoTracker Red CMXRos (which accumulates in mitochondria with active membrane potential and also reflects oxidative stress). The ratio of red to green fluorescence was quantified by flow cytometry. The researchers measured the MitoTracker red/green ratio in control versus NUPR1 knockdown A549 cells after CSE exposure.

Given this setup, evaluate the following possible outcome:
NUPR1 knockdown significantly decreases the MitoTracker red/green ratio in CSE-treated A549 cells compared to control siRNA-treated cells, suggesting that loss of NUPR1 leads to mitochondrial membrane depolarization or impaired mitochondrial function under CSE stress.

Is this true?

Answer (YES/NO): NO